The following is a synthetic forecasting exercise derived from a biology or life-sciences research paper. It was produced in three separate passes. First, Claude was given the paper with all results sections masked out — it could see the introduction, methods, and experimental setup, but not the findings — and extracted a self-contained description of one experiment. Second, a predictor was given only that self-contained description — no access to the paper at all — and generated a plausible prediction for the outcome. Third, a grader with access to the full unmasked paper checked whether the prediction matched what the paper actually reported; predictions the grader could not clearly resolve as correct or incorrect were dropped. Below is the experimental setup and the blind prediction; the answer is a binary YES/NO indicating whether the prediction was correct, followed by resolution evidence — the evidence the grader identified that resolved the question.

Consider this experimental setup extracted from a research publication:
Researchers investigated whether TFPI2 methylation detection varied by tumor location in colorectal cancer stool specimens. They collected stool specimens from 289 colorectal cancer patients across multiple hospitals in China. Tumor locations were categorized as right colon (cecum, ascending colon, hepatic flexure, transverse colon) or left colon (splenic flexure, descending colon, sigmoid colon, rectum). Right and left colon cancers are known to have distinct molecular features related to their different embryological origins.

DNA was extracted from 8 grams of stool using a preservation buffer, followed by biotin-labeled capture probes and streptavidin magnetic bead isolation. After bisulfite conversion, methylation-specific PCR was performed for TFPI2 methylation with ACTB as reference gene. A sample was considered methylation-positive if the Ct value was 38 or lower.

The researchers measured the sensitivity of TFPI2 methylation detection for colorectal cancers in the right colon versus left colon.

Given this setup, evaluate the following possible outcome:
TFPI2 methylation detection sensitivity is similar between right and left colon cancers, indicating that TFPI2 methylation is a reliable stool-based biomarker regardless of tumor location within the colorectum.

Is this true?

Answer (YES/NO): NO